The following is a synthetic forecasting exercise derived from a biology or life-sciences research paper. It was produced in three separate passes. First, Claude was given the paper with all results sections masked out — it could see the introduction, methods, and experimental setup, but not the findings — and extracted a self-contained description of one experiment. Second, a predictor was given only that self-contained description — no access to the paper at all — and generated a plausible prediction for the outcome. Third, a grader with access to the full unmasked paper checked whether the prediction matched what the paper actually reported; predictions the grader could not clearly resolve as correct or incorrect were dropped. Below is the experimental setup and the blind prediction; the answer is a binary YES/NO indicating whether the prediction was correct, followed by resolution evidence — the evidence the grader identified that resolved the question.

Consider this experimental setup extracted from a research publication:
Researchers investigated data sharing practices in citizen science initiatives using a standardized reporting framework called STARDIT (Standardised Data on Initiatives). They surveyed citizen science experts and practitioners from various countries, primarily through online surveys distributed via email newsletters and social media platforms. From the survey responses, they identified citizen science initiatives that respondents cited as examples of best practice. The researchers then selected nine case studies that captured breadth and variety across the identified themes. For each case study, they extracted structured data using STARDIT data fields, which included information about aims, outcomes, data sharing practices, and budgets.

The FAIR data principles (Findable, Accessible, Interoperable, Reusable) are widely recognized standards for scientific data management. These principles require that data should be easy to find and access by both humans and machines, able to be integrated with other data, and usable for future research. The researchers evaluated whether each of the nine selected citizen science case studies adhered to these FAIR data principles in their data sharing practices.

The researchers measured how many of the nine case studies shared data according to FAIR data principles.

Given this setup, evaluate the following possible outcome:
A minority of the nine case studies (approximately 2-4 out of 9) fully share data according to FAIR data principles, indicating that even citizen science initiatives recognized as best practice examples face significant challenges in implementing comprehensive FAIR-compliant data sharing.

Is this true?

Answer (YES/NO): YES